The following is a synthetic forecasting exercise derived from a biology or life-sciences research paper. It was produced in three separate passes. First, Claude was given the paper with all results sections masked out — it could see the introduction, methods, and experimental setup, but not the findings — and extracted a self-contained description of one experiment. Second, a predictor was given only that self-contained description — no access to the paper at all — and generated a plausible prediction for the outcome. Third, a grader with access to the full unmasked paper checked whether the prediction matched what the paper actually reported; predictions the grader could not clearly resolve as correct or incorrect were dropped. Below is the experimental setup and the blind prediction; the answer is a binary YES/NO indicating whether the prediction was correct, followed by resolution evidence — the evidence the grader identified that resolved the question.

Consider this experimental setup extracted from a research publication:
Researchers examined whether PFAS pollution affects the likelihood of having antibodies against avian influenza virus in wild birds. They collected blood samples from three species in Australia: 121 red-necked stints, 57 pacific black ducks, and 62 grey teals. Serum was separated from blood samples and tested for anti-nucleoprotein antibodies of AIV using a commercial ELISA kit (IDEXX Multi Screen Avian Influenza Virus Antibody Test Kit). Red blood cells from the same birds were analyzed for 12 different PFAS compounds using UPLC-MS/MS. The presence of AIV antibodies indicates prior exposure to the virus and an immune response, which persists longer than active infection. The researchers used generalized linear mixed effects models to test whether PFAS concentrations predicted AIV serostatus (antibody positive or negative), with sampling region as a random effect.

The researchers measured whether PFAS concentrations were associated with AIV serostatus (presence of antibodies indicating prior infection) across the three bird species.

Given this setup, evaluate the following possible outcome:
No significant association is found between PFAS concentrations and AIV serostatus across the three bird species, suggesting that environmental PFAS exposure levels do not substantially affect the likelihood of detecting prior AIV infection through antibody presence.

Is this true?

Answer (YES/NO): YES